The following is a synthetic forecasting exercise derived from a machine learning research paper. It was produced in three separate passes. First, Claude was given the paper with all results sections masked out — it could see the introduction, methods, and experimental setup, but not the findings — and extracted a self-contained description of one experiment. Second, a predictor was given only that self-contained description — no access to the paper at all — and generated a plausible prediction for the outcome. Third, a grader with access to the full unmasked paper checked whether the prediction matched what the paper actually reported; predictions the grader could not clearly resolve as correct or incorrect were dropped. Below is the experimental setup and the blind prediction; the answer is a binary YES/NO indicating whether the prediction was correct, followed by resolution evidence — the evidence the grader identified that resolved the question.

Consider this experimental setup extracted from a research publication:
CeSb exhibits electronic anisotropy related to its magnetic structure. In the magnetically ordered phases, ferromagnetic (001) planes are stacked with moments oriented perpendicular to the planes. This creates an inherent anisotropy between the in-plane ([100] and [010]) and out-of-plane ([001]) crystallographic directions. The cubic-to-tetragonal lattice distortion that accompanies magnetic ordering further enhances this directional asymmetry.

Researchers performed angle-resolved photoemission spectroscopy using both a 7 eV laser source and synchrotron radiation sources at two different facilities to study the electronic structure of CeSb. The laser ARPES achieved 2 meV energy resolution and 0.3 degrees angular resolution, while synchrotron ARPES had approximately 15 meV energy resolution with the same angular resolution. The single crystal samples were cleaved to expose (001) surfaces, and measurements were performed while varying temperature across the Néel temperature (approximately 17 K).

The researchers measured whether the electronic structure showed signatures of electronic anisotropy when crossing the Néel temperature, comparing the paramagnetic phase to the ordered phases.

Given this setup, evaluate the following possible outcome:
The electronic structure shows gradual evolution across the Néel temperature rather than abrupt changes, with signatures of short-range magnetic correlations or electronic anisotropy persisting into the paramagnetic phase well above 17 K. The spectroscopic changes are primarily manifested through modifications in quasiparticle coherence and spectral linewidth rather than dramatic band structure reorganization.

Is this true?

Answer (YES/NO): NO